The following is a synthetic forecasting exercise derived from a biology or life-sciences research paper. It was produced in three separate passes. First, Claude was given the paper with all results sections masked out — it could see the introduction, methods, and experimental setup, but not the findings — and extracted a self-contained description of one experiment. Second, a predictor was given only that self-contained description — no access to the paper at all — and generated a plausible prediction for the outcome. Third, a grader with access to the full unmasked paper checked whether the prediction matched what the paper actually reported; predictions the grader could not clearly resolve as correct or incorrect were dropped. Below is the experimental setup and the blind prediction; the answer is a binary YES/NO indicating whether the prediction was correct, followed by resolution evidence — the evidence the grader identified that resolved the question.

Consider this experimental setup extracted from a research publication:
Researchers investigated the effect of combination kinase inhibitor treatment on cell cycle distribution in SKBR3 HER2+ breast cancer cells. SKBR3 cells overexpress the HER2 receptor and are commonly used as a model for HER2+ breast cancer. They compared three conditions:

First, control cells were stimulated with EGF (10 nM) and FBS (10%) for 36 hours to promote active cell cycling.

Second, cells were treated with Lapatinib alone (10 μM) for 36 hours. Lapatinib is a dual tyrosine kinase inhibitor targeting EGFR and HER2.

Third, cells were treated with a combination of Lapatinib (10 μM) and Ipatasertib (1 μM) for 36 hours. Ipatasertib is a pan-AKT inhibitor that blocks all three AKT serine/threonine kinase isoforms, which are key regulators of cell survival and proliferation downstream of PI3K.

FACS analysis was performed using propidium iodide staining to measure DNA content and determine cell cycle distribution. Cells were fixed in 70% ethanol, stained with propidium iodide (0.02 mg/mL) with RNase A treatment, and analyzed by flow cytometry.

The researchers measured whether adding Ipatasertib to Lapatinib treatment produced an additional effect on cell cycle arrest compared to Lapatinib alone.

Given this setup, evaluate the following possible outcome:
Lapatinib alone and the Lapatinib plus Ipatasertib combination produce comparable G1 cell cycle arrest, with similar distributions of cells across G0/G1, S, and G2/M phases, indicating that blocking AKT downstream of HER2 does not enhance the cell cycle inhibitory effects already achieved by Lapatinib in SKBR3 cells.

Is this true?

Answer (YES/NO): YES